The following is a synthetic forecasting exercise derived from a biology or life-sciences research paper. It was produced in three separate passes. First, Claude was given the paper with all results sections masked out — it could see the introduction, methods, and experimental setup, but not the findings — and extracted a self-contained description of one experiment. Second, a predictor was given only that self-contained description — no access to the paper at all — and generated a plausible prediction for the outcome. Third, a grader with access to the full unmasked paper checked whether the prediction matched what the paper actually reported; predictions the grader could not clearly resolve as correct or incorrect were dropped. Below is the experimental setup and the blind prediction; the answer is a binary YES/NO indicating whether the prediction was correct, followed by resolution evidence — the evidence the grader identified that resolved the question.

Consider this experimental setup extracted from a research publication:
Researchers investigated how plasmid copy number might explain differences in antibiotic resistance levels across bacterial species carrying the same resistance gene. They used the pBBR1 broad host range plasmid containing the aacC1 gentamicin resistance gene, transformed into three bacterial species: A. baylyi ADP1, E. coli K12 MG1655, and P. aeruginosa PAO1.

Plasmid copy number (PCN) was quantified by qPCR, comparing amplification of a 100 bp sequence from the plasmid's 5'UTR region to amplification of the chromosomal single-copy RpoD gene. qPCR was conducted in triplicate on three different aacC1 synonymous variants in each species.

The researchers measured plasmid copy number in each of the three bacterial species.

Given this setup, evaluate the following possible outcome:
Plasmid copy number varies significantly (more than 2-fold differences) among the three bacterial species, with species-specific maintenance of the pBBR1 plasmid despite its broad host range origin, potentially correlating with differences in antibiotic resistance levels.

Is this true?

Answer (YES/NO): YES